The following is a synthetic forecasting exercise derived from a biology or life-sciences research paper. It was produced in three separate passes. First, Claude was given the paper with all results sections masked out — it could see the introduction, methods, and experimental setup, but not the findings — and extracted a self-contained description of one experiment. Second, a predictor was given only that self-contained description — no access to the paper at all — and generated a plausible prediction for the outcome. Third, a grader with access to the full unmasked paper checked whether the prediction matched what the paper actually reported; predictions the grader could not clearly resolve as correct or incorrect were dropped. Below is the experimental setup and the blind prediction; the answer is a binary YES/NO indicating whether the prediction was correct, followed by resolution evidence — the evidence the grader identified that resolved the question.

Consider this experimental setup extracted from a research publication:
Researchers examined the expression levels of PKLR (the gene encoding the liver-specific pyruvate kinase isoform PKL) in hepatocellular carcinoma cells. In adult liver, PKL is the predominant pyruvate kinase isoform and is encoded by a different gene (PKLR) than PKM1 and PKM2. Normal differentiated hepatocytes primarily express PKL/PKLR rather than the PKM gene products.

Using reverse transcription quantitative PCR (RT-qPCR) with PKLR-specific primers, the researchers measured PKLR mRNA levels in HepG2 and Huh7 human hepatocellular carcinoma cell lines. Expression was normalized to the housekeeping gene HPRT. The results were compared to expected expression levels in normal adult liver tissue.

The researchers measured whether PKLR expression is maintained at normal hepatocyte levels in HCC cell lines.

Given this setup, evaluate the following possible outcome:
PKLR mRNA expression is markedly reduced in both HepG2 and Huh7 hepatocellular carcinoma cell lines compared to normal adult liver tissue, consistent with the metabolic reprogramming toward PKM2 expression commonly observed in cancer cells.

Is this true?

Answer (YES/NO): YES